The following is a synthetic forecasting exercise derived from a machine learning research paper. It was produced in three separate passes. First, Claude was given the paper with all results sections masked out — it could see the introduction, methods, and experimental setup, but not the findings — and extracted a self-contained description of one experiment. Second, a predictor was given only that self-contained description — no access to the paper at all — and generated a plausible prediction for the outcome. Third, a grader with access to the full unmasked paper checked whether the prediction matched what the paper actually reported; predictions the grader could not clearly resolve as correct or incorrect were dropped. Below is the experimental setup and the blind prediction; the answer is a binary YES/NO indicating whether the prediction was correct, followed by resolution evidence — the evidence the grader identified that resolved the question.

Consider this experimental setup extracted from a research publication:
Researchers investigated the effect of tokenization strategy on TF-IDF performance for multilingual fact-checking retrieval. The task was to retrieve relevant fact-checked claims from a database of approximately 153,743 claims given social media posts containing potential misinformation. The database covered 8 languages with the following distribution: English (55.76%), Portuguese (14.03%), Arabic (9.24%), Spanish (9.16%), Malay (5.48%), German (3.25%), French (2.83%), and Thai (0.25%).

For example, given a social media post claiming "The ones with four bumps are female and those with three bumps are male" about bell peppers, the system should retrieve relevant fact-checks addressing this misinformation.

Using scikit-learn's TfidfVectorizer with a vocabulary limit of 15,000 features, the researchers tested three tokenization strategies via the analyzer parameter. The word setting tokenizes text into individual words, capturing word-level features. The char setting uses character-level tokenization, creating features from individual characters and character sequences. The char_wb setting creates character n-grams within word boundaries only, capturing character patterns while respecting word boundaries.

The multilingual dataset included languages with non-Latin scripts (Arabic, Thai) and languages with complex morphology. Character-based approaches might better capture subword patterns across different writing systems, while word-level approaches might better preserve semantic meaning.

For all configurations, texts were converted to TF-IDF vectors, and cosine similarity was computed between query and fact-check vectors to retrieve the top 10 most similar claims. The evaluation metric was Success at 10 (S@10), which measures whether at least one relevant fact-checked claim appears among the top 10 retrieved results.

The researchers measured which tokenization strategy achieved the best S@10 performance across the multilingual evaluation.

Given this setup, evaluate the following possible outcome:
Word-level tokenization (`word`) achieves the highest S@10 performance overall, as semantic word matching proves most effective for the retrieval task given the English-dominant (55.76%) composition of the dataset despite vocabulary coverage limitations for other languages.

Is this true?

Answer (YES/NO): YES